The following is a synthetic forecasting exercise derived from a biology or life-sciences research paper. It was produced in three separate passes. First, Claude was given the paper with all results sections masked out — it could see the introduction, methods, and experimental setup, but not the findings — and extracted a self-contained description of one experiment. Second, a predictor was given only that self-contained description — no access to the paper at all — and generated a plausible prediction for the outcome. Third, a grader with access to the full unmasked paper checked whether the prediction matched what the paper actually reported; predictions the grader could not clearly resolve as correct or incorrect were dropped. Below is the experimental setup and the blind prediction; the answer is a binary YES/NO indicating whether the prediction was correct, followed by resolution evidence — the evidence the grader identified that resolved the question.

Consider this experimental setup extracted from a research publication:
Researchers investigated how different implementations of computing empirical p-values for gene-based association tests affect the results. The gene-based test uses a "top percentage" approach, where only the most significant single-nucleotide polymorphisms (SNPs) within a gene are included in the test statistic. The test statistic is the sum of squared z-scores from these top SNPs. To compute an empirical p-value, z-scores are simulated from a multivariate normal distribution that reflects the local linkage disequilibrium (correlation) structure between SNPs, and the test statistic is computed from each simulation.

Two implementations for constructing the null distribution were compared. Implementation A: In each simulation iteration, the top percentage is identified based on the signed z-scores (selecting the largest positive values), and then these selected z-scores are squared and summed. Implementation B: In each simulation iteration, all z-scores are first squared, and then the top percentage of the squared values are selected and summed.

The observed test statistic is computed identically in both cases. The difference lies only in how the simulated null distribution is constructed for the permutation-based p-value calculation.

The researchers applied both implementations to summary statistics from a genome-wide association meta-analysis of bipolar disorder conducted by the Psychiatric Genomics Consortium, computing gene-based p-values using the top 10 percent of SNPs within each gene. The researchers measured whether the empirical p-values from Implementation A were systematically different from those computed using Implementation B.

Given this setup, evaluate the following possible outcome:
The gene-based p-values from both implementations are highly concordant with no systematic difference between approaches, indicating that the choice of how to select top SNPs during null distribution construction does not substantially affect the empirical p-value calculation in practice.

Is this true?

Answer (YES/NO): NO